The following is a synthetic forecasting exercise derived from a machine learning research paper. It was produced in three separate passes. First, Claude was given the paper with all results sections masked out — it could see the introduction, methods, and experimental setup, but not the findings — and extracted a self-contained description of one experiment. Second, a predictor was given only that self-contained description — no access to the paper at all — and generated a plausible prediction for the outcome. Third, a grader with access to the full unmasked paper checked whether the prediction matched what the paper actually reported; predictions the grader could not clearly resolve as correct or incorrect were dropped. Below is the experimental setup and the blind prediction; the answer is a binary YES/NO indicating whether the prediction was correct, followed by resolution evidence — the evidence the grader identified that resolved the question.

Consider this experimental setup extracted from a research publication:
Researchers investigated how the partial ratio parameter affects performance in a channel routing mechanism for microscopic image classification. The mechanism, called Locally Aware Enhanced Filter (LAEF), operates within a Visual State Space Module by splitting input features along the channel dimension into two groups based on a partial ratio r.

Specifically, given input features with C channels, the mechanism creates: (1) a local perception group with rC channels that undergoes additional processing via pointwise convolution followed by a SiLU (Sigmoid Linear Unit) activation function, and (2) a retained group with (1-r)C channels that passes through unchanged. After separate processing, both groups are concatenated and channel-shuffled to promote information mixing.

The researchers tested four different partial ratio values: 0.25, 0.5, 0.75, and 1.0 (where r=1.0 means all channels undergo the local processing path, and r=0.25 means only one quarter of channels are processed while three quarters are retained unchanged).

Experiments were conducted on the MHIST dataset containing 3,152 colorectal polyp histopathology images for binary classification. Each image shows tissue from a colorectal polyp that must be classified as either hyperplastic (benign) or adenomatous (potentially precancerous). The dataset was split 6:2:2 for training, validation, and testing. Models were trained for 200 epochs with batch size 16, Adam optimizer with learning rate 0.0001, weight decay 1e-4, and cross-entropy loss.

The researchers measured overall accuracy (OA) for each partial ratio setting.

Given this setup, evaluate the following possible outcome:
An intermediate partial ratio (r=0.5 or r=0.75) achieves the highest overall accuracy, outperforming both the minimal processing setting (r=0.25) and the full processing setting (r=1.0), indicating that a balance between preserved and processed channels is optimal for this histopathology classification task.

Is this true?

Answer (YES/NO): NO